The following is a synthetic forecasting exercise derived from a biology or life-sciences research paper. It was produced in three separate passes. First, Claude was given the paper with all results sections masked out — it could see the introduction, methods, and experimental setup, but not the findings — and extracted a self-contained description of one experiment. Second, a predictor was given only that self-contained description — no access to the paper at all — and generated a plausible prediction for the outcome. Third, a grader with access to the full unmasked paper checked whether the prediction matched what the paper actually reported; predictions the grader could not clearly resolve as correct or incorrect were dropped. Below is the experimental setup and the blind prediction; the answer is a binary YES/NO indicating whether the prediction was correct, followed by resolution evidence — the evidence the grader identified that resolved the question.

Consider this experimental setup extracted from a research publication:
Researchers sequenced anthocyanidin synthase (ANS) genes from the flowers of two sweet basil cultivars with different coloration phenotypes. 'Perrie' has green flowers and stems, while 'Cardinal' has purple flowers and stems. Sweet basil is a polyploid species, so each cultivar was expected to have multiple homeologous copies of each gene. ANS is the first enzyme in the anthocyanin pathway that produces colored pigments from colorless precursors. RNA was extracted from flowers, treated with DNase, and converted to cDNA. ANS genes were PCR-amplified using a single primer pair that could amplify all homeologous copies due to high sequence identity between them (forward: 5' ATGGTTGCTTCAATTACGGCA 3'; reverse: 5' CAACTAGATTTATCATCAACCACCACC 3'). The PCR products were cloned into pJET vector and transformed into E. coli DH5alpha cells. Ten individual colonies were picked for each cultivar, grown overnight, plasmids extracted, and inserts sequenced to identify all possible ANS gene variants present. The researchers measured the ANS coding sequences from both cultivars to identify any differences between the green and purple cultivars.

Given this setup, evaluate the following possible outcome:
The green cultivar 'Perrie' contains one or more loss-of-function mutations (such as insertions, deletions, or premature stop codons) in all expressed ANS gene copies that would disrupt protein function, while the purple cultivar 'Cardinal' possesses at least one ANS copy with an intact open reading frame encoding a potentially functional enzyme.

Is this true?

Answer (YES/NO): YES